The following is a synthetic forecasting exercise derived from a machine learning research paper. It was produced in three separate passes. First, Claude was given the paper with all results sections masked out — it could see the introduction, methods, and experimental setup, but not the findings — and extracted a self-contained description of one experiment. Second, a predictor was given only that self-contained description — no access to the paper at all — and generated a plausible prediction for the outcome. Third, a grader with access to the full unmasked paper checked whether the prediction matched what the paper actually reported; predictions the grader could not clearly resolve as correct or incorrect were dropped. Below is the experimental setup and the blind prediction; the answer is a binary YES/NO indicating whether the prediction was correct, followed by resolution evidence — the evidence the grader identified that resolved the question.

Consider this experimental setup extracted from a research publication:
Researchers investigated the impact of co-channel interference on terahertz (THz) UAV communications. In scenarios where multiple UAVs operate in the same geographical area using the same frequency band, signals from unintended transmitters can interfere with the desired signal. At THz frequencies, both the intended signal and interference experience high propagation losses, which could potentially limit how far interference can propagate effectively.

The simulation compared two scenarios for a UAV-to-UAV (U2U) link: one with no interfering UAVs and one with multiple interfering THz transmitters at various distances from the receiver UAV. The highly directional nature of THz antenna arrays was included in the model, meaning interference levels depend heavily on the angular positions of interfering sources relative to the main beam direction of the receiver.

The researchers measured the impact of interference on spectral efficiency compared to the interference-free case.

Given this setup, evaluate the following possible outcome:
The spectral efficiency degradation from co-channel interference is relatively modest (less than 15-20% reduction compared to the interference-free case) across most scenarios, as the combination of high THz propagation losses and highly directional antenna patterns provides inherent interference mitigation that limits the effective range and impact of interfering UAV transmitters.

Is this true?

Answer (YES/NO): YES